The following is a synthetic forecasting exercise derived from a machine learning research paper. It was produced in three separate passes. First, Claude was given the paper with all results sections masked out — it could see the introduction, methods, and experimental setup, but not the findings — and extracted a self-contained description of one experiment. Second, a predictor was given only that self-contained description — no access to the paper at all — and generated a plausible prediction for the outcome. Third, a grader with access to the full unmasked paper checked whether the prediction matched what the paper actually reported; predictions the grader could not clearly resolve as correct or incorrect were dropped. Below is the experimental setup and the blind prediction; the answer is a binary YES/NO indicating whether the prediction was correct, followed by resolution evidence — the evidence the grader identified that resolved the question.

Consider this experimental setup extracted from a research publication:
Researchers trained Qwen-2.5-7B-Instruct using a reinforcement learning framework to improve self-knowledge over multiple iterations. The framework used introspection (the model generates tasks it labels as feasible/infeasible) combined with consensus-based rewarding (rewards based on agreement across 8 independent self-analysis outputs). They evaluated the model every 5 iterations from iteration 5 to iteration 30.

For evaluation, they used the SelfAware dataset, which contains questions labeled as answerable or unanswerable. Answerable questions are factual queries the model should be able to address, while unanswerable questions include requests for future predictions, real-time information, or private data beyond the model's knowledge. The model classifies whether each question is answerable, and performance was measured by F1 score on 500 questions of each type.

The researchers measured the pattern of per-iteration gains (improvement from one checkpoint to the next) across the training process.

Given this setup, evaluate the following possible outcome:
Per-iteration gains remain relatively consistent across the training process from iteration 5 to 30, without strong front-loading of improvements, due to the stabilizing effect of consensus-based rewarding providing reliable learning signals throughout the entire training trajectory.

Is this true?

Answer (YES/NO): NO